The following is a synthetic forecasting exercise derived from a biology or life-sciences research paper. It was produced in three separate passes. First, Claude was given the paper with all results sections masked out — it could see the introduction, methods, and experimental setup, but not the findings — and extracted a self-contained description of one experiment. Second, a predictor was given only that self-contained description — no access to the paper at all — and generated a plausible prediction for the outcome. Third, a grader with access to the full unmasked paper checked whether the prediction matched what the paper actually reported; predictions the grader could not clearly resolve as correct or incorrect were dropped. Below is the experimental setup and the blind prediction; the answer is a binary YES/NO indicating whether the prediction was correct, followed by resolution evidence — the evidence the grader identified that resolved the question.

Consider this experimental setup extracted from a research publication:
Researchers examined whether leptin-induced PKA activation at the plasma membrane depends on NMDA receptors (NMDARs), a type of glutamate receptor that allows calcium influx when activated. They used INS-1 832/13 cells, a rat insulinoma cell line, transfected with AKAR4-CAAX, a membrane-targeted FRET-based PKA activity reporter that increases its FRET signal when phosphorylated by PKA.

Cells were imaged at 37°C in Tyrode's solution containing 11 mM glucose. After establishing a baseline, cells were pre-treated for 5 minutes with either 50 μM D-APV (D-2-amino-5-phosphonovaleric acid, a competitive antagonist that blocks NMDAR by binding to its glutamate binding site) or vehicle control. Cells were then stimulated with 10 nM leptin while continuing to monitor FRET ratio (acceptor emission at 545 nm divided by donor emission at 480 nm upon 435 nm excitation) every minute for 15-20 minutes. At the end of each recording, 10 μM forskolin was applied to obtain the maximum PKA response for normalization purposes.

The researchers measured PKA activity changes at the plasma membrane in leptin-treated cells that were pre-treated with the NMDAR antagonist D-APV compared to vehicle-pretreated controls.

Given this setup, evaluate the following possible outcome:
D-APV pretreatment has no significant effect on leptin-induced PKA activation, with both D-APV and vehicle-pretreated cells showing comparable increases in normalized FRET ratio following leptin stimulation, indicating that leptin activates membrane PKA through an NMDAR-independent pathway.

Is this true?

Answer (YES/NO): NO